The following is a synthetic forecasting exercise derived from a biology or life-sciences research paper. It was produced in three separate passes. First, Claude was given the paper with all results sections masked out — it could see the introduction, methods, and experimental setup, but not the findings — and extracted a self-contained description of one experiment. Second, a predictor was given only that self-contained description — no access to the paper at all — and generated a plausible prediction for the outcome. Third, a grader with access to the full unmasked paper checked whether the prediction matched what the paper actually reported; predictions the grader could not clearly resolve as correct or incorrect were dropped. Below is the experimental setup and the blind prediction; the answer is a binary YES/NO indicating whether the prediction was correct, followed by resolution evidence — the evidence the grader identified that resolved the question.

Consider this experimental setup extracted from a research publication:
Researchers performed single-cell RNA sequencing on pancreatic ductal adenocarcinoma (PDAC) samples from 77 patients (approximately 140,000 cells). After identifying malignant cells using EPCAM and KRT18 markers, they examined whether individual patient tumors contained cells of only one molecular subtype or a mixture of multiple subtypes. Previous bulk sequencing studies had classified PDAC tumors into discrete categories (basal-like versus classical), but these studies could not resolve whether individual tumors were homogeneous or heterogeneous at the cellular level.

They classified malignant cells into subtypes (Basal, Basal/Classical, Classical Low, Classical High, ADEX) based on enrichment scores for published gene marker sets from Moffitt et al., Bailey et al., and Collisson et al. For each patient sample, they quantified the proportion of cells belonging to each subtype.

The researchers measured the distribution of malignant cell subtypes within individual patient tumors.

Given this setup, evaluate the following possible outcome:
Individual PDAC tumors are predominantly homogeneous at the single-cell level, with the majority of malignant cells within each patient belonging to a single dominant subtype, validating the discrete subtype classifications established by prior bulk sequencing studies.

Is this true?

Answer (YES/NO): NO